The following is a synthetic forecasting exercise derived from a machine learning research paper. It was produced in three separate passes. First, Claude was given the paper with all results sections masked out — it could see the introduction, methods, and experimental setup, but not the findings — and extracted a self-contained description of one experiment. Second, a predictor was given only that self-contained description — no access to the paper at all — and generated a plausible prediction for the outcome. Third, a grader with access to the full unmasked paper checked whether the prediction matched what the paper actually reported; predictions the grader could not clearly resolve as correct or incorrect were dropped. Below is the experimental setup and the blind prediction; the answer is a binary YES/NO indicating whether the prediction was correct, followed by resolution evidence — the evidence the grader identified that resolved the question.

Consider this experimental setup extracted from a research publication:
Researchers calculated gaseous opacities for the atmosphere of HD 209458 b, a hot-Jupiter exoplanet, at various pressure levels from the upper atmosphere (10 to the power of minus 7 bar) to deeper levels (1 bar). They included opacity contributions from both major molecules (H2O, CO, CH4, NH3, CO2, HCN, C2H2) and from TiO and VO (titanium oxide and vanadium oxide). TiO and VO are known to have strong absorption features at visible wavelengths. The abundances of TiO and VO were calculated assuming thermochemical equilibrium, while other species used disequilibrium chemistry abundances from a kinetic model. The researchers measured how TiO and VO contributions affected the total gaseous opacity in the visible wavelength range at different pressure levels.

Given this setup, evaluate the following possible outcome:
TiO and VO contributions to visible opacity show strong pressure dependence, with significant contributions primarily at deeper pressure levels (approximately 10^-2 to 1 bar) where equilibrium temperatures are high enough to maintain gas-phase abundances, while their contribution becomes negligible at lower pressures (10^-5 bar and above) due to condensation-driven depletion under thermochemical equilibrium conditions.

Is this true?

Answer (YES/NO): NO